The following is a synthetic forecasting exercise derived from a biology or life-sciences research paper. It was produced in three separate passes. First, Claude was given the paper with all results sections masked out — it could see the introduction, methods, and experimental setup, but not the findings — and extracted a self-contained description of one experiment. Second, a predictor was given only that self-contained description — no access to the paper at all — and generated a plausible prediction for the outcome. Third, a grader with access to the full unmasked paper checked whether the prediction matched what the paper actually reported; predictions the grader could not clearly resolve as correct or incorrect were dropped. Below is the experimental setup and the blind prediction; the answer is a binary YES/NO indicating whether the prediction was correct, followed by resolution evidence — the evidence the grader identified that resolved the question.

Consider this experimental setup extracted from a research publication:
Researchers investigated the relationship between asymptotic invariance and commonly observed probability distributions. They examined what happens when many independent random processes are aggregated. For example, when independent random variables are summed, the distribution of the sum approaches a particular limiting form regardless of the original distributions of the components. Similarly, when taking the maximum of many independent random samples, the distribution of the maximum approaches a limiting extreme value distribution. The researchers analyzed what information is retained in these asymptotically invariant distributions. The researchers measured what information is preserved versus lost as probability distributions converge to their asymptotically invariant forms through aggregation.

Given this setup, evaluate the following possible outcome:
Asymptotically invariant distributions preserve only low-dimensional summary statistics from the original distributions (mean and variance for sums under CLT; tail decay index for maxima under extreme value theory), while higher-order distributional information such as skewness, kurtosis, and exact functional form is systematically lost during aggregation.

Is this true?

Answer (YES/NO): NO